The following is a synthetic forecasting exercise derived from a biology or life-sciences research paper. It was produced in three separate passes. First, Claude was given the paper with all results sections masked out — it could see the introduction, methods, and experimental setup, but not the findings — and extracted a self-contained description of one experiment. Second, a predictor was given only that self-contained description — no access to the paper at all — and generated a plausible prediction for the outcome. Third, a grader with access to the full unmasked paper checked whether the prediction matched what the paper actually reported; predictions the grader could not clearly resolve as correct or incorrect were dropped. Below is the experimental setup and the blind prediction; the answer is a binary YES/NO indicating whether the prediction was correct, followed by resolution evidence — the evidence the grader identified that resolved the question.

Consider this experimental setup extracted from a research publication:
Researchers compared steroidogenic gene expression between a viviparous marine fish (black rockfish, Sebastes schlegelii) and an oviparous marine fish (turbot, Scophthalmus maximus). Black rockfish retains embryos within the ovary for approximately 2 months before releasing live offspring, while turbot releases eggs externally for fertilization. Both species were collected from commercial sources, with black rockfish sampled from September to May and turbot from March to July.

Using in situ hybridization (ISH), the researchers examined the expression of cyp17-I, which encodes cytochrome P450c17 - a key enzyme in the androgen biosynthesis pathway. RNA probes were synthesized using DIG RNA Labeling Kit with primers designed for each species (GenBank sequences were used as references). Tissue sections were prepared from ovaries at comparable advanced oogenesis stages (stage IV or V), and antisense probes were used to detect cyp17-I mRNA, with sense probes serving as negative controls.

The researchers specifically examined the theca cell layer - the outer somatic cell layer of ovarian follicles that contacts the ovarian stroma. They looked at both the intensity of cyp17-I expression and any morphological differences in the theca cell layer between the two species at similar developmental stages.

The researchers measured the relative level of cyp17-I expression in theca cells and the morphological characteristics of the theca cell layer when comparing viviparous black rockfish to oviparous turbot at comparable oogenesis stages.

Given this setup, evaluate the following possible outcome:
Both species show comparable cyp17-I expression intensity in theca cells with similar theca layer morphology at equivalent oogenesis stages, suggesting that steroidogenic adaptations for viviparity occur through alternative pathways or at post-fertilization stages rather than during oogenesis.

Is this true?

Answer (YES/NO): NO